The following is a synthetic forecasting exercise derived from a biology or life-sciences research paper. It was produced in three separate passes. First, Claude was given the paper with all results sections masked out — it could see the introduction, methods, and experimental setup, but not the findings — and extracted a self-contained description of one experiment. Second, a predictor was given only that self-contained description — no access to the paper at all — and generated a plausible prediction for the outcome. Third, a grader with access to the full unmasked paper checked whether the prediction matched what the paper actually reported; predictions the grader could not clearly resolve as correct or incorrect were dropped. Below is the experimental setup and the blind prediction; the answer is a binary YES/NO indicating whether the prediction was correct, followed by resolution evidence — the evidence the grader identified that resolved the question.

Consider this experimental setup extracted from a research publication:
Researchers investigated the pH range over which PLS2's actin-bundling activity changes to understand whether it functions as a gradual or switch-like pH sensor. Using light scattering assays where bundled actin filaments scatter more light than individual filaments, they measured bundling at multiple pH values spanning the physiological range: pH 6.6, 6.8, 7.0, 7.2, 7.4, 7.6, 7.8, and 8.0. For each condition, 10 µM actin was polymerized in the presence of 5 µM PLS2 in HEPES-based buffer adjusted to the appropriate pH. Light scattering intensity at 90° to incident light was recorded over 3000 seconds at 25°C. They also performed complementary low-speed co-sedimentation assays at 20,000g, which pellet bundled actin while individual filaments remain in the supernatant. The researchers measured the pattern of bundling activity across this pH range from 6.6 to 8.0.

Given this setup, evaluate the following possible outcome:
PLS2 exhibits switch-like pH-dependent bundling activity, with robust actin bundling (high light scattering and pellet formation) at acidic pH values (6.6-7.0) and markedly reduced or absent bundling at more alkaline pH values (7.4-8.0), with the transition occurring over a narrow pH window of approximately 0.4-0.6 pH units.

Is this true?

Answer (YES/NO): NO